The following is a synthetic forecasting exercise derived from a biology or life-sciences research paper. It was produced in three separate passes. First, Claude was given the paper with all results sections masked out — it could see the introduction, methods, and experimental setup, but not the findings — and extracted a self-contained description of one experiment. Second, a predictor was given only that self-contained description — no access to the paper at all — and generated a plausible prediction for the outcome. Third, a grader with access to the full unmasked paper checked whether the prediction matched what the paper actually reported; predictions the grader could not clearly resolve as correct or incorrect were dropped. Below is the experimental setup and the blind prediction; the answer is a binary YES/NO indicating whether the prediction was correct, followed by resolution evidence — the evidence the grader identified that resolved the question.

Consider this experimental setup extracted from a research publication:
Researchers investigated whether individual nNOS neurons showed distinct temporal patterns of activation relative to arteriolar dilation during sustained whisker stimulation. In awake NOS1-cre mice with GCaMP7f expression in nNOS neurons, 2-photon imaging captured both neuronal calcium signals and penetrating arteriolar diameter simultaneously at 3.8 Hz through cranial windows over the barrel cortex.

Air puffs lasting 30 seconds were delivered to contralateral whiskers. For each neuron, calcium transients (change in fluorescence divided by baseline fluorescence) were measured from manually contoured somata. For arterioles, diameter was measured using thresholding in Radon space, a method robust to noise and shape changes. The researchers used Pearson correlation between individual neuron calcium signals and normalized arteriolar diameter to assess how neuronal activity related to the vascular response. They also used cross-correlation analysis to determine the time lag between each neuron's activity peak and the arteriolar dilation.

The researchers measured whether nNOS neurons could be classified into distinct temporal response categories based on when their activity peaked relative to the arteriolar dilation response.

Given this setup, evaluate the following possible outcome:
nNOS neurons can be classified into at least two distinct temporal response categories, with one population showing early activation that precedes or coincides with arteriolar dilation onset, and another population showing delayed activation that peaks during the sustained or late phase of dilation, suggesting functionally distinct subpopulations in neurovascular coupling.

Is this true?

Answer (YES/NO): YES